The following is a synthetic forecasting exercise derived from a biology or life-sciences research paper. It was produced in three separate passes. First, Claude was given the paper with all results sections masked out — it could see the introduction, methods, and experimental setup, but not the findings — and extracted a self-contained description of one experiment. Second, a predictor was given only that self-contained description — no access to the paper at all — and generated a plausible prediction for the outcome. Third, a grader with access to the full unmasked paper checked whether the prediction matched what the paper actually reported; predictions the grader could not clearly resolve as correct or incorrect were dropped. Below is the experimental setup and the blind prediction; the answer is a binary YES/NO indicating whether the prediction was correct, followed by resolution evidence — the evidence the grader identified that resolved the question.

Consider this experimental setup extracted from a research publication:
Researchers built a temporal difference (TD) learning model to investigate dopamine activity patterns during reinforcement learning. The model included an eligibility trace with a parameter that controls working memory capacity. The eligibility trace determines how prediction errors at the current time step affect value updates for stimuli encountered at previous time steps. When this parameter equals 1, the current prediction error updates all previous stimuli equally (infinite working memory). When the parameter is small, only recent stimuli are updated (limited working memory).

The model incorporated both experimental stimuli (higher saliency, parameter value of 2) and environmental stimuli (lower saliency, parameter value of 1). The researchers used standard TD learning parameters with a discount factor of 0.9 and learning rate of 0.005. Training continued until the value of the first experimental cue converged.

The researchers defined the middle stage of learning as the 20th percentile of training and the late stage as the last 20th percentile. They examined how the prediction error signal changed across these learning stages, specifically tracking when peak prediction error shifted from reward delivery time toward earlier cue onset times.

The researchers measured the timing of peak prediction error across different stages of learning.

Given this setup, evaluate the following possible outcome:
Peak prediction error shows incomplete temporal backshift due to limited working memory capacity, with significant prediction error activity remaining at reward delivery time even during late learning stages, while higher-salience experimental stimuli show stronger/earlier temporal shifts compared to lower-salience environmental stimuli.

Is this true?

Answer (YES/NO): NO